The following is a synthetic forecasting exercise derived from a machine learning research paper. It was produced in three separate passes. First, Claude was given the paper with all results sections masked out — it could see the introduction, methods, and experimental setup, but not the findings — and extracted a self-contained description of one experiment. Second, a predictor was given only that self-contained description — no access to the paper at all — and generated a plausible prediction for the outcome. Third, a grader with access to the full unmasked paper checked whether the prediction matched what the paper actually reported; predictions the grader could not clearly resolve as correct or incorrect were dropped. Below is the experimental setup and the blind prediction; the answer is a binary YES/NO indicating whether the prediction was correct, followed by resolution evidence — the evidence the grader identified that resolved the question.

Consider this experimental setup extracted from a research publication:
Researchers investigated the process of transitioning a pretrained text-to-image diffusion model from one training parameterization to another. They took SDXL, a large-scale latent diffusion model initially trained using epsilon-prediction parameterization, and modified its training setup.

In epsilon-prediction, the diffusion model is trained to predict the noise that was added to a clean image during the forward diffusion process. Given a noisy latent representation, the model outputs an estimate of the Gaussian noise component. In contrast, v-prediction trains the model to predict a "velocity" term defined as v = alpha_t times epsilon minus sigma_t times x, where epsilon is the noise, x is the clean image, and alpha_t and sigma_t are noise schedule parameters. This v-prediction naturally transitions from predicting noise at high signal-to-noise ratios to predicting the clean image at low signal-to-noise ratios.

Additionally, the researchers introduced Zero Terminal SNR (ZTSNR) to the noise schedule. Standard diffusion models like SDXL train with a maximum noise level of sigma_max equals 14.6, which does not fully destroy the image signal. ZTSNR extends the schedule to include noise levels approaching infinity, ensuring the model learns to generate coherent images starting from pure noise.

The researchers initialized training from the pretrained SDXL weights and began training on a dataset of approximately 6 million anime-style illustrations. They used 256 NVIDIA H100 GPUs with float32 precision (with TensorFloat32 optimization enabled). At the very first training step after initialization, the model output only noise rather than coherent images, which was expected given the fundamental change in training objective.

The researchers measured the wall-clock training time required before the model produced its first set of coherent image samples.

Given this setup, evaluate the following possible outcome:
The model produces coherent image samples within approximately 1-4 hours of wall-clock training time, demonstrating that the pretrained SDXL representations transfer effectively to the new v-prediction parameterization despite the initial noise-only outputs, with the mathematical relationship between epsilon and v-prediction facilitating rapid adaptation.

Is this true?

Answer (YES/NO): NO